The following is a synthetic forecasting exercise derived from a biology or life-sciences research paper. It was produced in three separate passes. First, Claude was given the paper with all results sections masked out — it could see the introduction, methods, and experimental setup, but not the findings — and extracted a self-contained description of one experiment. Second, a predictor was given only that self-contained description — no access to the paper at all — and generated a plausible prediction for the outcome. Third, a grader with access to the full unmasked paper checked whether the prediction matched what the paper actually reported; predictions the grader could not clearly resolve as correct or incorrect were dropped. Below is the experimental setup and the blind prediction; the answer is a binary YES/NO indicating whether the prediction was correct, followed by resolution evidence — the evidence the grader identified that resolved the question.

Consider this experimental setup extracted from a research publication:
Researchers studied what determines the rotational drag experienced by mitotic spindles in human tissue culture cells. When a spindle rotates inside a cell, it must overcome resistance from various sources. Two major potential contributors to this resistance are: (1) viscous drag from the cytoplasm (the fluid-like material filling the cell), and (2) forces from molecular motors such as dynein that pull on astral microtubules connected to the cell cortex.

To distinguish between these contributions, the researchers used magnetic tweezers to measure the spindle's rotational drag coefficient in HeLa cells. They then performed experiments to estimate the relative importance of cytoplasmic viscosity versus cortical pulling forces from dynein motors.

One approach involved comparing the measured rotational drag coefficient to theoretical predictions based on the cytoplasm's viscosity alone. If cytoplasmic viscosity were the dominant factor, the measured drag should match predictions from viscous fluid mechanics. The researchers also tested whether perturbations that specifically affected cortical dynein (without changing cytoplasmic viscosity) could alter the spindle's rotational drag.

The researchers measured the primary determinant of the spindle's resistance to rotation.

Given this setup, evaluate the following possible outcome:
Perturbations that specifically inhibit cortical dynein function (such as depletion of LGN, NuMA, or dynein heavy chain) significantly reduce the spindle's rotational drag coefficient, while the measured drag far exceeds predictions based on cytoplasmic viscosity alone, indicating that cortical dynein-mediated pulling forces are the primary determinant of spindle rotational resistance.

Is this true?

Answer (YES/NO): YES